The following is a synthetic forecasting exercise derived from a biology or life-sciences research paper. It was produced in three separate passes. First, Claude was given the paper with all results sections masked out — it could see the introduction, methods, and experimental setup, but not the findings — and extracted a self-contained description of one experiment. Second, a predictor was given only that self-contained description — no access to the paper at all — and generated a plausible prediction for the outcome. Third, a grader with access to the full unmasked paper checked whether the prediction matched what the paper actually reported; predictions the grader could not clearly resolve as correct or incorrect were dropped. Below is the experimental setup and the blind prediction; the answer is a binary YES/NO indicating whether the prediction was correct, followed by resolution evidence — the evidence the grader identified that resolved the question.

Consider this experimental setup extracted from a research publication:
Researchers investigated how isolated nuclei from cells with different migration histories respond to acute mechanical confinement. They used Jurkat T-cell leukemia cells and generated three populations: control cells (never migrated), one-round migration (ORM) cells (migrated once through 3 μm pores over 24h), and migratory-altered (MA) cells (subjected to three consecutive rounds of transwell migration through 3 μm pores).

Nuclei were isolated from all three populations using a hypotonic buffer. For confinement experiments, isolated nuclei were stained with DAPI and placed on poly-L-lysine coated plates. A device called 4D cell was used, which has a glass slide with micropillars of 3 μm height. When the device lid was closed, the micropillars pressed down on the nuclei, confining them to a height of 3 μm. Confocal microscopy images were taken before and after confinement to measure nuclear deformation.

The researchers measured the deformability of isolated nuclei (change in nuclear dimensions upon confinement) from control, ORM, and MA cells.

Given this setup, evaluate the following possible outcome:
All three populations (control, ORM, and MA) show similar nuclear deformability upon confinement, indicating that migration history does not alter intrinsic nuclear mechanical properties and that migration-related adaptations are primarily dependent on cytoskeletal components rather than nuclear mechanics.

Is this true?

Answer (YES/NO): NO